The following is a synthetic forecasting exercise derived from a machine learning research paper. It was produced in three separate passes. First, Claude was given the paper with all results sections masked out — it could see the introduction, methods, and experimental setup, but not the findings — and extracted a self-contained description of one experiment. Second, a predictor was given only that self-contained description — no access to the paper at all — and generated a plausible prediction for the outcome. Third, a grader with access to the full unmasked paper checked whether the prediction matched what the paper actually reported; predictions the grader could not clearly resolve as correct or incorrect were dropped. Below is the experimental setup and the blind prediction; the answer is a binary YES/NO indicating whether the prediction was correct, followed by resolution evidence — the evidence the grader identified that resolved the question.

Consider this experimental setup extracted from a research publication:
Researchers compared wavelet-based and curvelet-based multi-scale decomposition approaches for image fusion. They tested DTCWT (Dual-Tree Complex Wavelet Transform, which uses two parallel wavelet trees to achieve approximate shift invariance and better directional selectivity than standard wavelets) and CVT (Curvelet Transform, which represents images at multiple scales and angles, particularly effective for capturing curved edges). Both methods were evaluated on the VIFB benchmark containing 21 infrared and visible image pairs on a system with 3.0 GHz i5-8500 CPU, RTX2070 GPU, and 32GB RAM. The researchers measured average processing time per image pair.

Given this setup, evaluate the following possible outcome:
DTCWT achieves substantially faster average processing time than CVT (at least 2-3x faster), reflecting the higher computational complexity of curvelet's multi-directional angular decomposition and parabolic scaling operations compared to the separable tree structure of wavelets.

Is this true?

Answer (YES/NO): YES